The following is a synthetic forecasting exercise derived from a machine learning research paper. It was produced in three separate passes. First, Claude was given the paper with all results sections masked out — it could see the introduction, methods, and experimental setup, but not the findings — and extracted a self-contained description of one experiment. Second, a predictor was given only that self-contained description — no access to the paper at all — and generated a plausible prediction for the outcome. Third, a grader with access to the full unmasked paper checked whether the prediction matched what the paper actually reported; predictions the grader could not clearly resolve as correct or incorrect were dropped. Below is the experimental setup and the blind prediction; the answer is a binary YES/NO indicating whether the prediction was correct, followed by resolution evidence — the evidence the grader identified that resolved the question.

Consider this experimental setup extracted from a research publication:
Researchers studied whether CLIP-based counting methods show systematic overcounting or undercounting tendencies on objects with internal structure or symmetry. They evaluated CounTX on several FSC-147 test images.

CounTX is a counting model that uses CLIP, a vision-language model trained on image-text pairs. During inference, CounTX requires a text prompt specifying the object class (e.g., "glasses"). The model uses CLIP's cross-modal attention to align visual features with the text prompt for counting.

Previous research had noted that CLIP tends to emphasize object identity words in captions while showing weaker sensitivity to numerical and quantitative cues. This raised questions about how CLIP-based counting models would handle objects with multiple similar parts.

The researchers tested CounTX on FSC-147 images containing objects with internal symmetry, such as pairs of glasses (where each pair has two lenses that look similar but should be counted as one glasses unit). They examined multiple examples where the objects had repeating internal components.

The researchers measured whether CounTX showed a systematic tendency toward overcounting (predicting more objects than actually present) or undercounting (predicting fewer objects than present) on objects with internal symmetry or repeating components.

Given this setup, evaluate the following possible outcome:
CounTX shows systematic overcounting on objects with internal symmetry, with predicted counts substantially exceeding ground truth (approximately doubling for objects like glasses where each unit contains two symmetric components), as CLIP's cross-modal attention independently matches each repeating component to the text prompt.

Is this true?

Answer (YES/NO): YES